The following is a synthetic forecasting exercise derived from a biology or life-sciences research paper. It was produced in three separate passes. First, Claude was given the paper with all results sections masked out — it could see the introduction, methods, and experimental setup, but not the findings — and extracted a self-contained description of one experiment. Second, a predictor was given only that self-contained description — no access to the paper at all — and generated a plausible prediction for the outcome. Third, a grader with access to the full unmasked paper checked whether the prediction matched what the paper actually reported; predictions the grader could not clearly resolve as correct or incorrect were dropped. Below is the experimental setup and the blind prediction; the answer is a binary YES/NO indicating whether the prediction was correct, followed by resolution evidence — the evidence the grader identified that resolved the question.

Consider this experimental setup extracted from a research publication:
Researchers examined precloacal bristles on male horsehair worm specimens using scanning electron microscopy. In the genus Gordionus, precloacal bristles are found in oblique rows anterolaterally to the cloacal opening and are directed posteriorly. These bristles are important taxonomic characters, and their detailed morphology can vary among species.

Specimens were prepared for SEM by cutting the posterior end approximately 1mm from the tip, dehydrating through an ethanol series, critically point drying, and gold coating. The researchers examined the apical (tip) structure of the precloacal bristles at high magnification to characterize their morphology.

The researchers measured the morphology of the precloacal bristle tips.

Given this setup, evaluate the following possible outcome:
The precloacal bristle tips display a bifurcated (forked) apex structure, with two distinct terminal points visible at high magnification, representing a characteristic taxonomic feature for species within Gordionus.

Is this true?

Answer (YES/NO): NO